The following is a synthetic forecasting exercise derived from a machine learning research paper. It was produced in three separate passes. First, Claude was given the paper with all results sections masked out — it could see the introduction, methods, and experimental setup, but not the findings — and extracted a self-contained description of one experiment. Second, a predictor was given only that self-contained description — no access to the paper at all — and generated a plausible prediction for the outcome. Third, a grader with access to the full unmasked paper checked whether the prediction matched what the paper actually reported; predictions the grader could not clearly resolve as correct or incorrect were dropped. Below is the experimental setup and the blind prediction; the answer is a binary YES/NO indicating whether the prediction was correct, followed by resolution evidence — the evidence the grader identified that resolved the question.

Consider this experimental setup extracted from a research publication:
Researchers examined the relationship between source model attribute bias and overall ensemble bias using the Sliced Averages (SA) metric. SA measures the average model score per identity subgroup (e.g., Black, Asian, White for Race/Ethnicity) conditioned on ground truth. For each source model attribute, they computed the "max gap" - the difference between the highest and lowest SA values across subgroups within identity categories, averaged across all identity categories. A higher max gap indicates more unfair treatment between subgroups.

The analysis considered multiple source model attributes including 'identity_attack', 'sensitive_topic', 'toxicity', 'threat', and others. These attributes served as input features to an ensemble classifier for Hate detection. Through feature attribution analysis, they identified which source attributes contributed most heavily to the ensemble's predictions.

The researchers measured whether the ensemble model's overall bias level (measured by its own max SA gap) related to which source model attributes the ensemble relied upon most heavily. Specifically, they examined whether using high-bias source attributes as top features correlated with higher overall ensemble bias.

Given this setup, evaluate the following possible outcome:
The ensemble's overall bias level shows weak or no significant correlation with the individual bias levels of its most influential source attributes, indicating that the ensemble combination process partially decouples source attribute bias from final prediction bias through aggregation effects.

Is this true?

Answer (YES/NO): NO